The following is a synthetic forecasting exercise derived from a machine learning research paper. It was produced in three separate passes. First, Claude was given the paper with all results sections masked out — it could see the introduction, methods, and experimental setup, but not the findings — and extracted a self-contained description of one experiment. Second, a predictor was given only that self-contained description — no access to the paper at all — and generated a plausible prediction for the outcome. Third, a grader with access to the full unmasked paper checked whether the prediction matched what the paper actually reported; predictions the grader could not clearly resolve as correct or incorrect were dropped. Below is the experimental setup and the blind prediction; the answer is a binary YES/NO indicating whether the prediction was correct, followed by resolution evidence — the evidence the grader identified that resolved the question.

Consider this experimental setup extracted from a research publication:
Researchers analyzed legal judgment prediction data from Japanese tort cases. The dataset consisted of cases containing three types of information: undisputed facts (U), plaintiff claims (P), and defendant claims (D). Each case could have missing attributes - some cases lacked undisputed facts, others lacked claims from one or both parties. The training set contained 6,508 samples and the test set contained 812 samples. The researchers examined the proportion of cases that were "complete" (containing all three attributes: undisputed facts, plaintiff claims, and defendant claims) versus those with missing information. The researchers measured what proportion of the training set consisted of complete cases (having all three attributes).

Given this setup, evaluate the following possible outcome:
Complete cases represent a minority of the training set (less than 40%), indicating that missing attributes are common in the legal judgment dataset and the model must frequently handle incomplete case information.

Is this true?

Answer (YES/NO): YES